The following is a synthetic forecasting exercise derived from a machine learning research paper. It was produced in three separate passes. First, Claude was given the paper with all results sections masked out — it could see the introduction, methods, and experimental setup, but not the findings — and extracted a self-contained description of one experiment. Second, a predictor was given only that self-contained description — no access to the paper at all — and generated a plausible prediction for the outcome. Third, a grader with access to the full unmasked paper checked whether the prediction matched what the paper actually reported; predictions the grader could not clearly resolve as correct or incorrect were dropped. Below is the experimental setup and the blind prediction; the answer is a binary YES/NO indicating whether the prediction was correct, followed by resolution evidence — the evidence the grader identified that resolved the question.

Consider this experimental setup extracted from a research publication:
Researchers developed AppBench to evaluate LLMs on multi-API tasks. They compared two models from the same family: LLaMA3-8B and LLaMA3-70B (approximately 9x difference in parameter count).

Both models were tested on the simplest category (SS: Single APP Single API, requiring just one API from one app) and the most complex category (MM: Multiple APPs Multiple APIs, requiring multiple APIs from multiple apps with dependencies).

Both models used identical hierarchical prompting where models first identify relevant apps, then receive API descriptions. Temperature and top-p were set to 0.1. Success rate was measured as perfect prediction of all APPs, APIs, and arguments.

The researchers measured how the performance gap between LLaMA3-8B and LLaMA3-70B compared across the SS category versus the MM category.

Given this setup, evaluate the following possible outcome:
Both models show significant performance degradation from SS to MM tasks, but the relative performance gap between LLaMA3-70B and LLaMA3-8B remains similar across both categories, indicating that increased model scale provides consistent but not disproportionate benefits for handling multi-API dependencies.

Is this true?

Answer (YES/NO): NO